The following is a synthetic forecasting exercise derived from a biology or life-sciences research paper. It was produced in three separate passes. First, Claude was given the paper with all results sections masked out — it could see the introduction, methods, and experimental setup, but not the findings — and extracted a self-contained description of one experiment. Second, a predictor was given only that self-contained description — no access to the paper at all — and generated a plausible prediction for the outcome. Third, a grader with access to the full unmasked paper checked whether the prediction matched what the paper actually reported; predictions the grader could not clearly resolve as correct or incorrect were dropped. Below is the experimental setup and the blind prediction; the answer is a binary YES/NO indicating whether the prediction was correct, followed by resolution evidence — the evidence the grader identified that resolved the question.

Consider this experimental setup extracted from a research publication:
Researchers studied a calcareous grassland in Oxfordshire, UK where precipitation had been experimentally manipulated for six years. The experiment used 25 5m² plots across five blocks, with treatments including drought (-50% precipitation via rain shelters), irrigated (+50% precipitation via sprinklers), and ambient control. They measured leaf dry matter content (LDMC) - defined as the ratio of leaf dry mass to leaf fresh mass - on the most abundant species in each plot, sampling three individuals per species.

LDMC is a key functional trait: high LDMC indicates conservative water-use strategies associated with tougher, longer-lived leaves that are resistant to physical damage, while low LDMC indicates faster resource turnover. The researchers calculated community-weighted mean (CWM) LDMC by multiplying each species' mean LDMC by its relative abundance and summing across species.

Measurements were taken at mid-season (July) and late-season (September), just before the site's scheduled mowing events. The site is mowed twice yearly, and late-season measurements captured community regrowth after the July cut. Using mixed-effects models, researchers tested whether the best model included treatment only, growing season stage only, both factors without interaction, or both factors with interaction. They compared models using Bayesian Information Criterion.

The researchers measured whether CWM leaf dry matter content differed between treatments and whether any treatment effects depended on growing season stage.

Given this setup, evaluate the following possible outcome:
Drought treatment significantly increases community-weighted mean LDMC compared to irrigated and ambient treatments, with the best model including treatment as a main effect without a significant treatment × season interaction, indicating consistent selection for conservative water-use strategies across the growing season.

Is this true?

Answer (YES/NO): NO